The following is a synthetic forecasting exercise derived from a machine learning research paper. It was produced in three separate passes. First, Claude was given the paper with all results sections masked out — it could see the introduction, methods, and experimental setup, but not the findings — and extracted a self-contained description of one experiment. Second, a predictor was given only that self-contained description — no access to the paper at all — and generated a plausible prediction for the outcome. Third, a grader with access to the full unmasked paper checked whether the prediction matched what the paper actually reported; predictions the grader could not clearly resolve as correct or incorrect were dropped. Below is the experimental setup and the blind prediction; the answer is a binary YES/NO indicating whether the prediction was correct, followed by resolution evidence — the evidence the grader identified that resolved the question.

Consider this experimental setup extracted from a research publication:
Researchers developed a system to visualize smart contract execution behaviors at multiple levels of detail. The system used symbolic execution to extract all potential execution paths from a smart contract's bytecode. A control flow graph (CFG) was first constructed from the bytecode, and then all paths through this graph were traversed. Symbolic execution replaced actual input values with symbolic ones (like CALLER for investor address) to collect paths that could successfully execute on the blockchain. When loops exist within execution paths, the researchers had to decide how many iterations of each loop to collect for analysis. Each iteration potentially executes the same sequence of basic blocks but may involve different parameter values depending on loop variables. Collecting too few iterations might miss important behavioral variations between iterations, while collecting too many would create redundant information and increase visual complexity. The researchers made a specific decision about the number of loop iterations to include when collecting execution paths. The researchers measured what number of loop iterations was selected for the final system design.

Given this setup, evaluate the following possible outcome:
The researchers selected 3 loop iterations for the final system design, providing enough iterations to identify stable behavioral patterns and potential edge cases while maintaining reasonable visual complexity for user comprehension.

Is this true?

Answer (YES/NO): NO